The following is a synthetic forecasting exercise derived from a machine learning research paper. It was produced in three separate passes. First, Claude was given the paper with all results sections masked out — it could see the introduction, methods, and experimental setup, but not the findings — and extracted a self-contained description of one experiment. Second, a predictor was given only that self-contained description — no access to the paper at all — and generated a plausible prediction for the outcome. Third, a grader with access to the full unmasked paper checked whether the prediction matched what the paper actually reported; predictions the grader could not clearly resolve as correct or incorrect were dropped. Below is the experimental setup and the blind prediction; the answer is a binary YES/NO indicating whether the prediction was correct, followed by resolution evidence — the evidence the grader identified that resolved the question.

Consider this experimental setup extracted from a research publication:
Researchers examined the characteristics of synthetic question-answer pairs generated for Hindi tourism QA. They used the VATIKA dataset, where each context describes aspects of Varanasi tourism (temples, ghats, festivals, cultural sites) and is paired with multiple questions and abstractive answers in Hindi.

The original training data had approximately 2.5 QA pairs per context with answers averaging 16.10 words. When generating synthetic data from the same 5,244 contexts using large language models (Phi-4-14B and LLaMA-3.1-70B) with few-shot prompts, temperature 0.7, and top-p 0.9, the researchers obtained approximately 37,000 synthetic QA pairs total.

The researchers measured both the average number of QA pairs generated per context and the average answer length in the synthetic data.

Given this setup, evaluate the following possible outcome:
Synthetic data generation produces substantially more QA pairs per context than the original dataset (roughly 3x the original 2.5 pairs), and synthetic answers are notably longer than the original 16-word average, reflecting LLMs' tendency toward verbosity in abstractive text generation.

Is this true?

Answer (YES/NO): NO